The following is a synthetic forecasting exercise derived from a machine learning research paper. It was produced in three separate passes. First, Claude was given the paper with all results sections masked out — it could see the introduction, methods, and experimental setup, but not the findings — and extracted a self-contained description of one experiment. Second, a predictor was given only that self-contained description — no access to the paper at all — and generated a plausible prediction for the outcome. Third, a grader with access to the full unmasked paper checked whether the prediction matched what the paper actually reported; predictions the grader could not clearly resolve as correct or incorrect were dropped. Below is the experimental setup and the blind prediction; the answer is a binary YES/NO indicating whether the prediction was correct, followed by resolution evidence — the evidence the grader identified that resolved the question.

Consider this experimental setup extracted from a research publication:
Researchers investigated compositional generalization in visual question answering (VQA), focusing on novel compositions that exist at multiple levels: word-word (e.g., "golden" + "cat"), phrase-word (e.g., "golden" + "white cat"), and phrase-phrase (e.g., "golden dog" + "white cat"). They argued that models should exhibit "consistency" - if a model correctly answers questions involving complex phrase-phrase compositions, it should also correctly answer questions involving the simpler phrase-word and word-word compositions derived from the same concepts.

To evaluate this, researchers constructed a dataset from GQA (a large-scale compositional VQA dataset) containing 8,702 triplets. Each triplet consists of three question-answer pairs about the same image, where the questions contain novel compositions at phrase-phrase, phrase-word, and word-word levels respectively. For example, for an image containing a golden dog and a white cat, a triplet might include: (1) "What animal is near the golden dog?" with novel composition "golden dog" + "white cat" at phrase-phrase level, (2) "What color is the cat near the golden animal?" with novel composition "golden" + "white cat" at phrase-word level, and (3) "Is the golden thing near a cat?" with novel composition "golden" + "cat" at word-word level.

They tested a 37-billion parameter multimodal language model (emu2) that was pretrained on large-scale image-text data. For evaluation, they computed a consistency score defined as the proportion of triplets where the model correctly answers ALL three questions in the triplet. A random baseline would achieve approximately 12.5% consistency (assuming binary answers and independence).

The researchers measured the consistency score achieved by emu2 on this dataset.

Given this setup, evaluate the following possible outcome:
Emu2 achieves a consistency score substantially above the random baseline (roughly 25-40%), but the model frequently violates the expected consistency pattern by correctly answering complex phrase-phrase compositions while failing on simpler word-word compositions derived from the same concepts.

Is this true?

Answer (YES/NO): NO